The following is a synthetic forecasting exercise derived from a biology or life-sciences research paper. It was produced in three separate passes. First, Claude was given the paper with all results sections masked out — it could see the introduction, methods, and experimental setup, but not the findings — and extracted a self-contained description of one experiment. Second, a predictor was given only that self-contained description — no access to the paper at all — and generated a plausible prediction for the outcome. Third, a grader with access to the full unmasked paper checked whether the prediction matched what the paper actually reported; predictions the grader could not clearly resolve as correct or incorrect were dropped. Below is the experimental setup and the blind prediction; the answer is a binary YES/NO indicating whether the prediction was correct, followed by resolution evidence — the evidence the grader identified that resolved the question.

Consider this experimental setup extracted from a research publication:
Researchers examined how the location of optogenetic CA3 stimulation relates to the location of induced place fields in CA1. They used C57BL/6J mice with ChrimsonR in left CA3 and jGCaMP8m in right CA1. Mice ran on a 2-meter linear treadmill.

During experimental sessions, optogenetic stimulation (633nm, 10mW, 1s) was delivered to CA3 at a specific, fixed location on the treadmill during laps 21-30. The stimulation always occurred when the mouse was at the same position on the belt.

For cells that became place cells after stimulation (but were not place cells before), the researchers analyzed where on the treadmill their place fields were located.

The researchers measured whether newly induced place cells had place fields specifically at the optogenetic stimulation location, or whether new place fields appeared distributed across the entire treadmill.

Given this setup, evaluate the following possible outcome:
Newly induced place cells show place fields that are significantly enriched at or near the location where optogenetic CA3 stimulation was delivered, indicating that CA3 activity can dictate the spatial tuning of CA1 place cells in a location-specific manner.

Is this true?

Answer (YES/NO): NO